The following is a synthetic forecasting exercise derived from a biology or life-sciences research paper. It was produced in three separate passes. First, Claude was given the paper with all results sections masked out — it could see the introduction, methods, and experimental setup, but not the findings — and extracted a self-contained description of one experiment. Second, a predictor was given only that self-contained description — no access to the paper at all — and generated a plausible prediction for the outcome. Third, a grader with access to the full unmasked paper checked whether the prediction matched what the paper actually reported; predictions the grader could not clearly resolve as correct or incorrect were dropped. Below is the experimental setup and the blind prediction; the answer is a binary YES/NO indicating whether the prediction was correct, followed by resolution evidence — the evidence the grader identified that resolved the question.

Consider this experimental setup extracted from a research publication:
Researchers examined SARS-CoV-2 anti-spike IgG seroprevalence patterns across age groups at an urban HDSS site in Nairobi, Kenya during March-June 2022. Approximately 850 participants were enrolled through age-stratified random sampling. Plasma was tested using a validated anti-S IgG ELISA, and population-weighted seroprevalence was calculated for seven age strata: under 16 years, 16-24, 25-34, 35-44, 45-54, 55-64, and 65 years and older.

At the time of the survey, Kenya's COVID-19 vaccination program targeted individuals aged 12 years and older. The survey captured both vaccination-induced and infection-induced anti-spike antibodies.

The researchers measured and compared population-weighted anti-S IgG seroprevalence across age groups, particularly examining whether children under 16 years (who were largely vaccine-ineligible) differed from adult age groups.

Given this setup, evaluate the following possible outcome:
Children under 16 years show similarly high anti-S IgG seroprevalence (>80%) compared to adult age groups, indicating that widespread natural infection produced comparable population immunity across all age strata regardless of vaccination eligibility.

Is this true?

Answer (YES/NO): NO